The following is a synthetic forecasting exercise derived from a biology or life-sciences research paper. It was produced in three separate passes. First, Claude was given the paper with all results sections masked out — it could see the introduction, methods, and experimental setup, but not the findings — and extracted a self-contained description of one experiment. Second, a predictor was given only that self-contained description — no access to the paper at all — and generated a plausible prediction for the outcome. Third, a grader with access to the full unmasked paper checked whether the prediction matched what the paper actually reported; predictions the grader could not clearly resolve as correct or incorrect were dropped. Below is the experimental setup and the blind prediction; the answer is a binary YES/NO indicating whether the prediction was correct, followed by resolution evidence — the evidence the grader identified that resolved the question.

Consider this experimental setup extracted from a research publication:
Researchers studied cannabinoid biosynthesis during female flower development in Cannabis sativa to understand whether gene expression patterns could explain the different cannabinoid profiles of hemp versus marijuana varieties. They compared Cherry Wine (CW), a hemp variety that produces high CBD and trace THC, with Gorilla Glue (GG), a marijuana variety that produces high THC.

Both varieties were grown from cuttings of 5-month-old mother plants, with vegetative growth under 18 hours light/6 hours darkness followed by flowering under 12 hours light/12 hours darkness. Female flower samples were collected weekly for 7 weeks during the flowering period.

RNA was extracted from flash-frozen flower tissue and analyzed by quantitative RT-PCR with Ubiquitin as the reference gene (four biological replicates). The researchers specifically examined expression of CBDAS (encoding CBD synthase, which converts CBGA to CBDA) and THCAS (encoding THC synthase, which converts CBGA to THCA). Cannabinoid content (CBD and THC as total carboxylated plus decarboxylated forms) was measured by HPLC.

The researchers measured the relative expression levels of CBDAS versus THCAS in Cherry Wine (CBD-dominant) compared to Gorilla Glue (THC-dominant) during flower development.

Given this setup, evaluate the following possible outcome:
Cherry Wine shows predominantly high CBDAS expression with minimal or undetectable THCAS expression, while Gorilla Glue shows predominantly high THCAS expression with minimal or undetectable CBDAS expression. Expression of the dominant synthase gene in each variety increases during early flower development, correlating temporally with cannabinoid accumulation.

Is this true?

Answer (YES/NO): NO